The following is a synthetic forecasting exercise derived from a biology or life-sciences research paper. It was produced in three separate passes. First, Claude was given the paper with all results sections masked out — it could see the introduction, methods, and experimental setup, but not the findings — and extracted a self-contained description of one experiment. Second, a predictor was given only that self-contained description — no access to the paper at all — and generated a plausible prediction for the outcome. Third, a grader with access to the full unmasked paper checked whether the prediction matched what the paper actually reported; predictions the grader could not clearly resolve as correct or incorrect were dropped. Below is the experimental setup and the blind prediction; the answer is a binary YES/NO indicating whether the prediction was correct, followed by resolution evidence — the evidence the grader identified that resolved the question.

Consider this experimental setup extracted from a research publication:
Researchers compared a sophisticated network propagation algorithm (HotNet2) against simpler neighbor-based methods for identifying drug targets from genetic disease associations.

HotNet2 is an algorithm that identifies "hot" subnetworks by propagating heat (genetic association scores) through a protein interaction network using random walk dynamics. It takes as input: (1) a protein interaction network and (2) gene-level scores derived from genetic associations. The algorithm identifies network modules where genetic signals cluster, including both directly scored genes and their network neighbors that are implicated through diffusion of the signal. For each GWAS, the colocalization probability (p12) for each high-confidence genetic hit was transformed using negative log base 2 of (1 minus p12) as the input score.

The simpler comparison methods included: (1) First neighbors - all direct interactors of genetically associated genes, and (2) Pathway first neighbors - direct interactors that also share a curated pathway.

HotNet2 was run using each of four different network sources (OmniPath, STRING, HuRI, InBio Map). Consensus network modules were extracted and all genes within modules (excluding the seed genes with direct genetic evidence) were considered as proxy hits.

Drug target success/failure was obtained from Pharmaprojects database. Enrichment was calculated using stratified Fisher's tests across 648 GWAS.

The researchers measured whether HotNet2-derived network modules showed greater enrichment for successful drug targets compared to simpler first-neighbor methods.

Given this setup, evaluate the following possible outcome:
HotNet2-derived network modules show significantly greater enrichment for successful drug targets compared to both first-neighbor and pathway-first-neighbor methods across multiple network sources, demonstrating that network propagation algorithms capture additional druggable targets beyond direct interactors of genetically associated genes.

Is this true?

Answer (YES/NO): NO